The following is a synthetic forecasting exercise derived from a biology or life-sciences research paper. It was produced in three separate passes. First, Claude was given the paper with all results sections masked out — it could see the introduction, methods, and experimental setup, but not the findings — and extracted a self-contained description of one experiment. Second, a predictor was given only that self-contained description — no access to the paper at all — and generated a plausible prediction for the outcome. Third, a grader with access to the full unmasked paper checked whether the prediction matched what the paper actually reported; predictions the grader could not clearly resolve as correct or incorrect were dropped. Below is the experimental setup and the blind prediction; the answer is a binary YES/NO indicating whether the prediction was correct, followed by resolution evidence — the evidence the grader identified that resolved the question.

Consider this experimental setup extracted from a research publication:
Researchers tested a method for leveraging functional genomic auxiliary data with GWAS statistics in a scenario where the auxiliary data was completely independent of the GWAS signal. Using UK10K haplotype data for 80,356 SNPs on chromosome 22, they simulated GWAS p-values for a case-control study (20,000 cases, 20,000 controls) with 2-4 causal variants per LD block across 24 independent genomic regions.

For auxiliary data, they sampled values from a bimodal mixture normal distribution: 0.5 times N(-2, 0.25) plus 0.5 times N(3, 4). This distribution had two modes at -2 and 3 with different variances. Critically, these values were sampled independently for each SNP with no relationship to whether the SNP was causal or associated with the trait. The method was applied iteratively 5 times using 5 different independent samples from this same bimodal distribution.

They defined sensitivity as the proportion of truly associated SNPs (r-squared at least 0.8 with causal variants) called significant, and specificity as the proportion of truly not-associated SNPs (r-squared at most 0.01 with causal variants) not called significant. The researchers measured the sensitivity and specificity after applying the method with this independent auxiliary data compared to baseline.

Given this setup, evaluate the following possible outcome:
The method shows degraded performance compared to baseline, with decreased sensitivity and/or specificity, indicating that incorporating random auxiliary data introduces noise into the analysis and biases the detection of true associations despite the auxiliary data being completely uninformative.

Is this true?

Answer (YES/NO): NO